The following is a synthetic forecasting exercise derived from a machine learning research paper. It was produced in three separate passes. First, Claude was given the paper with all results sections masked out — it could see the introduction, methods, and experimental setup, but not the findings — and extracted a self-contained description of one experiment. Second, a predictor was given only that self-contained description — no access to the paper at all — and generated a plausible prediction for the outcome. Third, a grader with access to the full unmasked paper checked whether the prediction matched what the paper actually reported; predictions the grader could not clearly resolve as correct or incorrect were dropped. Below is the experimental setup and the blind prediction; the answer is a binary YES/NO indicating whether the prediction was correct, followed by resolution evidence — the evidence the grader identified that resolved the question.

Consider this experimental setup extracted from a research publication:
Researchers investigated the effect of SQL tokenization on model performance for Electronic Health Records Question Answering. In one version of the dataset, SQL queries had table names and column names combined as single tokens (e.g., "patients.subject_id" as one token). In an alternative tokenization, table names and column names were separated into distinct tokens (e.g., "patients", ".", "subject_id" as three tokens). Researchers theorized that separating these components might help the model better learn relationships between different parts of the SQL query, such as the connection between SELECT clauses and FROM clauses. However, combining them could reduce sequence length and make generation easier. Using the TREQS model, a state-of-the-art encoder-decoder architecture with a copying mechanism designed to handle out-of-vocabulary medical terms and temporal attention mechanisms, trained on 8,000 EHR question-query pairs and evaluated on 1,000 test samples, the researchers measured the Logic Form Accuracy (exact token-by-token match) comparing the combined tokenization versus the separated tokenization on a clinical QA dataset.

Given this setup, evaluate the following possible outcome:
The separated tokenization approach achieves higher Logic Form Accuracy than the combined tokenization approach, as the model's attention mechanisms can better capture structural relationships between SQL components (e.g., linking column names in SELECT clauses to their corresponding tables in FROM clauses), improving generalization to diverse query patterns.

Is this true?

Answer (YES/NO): YES